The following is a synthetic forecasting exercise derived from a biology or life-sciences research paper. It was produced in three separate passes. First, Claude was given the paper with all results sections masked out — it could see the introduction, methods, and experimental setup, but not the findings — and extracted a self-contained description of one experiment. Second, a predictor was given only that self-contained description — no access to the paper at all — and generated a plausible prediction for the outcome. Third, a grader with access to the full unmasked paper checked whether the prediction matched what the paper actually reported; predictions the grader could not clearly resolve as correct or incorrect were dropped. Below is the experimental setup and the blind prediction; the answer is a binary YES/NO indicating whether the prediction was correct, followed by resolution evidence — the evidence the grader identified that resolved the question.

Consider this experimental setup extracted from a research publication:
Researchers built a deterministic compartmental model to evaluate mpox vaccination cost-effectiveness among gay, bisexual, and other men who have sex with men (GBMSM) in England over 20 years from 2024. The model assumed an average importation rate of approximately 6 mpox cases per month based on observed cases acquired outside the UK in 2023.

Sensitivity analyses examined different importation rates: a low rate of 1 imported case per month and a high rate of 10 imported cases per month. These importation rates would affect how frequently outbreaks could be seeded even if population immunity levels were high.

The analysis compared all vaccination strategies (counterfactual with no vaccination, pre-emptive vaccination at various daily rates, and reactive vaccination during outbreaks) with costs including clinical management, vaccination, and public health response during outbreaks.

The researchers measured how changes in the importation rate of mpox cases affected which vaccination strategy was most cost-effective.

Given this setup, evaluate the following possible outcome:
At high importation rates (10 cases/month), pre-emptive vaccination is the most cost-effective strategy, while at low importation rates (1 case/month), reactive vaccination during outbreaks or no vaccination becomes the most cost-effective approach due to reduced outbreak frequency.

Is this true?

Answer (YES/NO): NO